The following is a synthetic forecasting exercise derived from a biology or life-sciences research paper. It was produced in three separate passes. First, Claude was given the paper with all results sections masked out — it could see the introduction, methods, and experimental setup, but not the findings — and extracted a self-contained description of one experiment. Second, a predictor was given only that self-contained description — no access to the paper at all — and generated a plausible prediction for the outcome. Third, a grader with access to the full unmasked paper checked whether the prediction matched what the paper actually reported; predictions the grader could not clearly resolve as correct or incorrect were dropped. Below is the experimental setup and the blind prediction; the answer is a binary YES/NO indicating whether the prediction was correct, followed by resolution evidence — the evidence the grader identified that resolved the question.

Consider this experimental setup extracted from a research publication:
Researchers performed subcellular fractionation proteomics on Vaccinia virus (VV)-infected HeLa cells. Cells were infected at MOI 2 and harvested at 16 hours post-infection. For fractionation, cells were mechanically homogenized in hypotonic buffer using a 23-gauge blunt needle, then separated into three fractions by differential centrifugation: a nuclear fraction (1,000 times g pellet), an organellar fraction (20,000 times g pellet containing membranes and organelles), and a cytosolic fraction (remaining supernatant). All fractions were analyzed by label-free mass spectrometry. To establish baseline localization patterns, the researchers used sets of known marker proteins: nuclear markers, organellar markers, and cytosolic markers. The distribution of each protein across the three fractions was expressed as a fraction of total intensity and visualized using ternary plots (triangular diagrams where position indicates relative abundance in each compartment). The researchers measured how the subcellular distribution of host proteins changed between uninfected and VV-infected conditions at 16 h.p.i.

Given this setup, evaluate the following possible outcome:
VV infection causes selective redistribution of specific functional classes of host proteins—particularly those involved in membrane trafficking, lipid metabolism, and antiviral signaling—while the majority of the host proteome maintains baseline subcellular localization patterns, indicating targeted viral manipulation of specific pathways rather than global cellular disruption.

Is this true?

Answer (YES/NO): NO